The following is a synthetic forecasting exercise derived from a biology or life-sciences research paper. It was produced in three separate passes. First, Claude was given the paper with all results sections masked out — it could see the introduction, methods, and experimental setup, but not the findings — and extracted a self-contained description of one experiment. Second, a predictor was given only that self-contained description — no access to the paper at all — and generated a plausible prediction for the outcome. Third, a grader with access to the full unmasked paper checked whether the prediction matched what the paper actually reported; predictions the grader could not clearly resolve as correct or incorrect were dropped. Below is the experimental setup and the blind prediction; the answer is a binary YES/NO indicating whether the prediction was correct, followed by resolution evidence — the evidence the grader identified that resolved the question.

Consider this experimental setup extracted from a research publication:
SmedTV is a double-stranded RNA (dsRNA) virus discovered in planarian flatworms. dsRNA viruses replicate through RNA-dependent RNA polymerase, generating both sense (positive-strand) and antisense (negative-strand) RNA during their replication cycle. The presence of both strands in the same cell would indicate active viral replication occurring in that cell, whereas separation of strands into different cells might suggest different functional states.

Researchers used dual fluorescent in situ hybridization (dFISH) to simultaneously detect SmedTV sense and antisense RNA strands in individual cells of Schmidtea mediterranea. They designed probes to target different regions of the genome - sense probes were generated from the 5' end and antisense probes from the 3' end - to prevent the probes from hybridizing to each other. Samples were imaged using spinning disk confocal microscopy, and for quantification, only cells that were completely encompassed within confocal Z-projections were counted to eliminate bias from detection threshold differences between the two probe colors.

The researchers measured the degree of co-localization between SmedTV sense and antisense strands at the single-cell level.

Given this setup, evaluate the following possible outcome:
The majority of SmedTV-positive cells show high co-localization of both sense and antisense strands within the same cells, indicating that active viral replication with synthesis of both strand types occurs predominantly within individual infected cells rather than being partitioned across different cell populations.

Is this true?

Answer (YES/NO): YES